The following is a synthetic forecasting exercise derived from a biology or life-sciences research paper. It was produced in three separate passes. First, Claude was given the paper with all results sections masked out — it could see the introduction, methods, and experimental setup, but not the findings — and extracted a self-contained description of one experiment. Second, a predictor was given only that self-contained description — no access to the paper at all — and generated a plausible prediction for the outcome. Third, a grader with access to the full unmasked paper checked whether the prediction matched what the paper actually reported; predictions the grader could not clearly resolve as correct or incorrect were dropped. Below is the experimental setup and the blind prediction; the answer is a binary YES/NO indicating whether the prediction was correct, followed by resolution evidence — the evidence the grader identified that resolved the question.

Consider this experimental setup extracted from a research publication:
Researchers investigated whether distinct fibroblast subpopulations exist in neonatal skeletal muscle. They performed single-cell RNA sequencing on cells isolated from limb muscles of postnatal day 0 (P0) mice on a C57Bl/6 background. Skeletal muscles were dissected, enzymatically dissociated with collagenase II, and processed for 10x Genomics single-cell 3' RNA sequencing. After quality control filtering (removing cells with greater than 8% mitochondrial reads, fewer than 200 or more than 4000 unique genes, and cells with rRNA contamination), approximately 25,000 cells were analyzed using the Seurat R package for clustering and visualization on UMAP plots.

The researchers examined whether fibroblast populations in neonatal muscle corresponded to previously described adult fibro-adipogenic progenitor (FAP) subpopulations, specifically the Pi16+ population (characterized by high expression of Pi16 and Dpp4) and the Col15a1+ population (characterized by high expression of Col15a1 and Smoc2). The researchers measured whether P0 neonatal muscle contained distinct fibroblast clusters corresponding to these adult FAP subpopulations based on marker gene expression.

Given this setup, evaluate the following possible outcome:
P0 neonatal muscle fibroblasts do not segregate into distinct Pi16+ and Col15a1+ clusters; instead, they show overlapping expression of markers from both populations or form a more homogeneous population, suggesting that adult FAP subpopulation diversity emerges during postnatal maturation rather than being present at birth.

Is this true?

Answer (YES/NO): NO